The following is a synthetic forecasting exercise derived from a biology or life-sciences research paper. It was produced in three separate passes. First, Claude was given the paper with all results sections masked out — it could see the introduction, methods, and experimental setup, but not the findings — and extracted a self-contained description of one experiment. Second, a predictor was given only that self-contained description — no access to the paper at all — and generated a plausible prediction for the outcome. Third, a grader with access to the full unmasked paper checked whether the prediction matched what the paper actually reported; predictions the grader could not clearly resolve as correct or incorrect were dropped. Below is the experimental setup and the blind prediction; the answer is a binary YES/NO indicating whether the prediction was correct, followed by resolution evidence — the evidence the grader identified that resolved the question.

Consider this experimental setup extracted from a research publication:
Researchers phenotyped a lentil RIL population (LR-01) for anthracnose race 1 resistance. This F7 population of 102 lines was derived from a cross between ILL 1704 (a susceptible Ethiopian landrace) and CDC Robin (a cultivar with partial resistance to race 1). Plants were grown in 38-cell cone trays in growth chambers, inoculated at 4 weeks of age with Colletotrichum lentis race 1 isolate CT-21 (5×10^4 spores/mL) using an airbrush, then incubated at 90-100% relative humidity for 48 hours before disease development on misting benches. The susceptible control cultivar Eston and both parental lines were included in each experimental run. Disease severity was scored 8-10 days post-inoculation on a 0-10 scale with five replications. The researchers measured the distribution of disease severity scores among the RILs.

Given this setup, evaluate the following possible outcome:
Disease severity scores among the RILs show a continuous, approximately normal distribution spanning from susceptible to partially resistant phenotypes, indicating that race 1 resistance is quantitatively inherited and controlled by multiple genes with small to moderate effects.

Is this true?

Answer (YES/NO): NO